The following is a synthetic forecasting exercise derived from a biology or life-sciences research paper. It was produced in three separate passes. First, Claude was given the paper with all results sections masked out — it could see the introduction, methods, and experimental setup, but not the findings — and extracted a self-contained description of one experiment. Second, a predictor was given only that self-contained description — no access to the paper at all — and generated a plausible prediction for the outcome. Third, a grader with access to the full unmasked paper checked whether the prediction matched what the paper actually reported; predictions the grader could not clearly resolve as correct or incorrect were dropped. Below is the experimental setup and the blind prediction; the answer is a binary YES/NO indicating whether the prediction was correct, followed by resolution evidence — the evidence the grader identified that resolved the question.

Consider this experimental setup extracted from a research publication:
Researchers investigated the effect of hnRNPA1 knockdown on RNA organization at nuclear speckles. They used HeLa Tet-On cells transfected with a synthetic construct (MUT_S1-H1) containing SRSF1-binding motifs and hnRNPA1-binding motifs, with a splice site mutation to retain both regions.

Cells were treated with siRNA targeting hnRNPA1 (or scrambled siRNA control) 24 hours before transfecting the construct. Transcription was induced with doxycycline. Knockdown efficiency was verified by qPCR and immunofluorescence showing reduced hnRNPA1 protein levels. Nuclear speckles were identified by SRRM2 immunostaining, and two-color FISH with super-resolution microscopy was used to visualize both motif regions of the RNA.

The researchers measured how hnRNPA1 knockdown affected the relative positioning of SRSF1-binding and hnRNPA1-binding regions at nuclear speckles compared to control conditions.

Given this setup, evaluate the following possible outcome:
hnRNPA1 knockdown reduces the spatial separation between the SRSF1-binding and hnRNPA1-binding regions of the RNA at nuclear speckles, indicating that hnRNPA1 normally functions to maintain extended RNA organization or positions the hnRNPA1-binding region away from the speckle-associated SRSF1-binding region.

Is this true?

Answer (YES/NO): YES